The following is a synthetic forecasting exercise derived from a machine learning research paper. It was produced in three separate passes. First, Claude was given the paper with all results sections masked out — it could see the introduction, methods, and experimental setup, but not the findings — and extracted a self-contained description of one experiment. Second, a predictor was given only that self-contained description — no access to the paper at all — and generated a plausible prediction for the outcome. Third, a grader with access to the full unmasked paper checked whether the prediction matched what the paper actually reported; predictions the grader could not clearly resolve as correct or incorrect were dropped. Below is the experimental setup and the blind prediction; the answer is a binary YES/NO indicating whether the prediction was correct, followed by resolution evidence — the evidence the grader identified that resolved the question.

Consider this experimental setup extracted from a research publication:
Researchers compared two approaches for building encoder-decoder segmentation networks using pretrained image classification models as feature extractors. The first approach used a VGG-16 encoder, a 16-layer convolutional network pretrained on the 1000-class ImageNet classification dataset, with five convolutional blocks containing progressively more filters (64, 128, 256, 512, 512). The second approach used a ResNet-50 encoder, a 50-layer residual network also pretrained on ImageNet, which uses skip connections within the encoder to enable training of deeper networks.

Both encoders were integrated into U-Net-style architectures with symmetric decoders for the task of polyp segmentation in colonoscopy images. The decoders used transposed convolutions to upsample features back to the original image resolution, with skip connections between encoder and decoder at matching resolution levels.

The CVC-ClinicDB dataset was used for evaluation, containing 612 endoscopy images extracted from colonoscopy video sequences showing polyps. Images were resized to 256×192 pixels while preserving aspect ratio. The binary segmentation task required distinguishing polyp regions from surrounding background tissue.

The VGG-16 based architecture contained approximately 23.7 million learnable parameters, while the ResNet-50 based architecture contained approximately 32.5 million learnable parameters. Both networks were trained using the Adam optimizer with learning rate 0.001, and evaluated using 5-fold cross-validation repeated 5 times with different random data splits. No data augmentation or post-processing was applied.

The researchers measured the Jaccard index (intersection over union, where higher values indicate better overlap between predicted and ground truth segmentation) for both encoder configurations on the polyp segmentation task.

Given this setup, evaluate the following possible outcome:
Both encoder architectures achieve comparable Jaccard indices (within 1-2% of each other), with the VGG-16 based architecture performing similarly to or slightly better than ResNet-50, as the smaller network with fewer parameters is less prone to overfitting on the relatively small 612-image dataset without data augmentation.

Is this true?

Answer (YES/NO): NO